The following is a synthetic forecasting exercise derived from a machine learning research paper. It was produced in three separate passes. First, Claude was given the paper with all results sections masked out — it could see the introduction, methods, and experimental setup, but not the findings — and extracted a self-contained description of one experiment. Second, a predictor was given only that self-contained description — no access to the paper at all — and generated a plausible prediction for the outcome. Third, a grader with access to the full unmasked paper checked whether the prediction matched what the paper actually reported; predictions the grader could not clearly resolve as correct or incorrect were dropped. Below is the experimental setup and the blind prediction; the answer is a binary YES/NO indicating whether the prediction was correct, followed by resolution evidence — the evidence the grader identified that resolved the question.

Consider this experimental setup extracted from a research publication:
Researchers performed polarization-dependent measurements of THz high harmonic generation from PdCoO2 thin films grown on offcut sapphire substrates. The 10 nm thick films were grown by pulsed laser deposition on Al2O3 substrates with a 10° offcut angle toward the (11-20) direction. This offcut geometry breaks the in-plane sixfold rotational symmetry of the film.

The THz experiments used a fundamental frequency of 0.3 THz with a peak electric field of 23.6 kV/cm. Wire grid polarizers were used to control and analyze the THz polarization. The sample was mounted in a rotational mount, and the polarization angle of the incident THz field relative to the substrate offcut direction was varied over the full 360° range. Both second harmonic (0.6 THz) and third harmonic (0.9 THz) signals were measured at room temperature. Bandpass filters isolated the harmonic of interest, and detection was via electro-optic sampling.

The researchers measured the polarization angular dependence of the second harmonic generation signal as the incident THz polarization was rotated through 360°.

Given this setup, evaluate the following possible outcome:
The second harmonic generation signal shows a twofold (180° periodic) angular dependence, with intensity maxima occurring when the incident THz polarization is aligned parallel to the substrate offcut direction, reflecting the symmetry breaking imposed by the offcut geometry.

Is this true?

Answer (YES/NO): YES